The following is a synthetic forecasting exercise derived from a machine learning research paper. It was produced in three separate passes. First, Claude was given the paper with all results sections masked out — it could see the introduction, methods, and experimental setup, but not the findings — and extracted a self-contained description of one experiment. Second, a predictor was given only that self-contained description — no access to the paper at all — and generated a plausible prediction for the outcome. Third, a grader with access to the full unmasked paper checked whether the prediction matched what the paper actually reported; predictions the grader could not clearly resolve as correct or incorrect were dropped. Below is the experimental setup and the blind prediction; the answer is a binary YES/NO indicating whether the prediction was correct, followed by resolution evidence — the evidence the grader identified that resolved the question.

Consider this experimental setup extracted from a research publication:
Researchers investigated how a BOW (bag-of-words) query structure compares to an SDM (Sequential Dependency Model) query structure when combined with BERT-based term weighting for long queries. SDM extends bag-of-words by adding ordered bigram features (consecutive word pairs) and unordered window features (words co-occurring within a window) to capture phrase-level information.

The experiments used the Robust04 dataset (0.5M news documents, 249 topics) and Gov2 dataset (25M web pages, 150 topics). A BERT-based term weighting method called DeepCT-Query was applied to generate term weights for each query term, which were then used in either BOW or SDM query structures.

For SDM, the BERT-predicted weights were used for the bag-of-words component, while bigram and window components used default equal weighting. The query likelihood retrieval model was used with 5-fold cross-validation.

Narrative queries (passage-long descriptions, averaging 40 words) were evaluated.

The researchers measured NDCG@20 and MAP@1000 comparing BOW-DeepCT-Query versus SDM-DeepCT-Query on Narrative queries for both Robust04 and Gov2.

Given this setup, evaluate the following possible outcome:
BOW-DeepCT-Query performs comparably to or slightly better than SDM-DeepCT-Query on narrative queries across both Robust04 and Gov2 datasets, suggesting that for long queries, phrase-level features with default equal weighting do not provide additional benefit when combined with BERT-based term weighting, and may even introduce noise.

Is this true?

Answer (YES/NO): NO